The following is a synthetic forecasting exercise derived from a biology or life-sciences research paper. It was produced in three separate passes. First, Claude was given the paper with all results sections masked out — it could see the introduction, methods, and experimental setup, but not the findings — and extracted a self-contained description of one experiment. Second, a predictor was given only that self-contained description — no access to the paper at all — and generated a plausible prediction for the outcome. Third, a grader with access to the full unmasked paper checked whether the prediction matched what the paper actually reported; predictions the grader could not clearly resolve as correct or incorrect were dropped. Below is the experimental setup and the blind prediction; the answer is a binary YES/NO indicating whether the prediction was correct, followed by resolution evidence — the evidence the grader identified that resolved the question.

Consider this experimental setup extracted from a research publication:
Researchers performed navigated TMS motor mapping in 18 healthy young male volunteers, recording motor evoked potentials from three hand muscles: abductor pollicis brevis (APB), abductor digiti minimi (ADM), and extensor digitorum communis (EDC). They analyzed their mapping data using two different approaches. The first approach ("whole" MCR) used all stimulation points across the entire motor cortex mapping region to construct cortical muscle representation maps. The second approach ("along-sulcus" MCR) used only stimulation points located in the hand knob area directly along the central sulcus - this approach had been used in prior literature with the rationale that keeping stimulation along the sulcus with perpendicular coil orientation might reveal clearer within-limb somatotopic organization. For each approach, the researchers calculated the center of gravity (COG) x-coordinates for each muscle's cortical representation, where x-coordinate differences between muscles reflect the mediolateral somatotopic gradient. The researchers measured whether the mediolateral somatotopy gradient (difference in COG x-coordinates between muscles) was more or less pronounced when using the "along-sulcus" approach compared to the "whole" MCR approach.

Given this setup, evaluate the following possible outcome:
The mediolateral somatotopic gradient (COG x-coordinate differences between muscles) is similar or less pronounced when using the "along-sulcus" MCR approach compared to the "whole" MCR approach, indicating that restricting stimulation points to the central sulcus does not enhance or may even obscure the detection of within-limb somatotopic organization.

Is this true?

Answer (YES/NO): YES